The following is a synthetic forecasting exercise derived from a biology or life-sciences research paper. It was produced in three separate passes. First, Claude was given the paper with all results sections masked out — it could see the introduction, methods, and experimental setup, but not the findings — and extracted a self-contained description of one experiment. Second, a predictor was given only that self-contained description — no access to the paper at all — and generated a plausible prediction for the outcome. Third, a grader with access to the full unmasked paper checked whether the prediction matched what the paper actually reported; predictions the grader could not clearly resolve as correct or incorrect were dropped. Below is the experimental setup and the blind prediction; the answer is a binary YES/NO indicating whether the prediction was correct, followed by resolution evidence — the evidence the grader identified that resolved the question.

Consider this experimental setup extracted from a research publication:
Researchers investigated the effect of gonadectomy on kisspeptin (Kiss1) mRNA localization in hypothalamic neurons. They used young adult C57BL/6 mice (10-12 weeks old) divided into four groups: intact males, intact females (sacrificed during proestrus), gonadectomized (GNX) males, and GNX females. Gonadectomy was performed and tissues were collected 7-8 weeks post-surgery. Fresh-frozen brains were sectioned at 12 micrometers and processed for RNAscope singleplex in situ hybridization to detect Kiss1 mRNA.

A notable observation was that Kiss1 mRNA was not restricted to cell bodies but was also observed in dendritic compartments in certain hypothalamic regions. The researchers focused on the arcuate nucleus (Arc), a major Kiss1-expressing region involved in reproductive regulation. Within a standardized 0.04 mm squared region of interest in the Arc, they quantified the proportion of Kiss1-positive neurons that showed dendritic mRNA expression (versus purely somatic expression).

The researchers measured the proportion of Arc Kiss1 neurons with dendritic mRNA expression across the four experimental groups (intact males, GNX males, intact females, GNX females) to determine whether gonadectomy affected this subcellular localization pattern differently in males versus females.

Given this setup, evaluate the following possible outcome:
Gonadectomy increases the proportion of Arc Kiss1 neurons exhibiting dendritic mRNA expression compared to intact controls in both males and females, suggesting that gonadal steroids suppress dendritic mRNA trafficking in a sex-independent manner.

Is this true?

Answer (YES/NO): NO